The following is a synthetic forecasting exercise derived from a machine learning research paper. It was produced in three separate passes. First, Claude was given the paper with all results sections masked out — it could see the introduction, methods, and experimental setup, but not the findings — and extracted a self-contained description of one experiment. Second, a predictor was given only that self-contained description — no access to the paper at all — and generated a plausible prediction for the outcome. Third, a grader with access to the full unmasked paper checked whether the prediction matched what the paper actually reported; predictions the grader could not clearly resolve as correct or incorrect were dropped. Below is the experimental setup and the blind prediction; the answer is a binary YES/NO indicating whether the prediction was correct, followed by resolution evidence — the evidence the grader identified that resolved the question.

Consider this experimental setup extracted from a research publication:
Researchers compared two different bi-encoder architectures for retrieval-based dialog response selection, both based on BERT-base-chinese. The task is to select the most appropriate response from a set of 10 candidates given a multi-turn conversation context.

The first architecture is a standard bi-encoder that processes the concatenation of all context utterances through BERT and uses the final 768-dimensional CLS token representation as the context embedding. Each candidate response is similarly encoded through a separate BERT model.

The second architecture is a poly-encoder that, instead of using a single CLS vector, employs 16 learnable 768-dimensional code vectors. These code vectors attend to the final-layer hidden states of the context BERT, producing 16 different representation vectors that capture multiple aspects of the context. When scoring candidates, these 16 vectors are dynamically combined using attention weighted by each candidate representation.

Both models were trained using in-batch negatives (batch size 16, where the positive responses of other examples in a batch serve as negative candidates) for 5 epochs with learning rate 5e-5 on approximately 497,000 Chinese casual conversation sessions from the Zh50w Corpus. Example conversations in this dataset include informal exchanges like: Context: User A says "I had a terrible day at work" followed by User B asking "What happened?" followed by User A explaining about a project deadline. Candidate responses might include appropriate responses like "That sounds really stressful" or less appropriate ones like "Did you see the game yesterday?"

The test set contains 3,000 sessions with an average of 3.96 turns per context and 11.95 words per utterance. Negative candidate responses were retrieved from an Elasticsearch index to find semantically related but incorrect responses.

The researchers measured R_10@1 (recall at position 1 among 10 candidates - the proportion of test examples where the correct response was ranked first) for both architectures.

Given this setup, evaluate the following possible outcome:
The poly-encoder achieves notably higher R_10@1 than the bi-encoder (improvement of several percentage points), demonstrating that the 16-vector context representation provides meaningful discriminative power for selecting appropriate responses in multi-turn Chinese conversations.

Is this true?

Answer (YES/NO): NO